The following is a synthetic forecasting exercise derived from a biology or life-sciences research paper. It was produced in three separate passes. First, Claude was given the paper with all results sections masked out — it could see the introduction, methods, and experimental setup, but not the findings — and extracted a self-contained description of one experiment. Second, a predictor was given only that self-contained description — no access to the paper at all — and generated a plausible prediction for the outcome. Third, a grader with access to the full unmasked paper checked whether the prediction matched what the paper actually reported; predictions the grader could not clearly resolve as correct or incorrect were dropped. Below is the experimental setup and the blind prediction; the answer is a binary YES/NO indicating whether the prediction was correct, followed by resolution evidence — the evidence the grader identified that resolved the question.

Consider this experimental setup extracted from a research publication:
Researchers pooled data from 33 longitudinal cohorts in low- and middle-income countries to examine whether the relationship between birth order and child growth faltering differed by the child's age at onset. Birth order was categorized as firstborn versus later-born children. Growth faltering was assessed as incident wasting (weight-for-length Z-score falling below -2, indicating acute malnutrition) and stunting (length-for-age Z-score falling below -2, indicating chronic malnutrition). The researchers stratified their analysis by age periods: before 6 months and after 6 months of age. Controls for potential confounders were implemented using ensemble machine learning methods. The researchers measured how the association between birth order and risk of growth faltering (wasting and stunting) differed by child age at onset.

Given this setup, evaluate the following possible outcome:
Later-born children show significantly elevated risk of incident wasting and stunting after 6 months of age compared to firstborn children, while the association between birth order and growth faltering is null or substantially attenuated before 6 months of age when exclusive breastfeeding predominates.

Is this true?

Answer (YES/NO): NO